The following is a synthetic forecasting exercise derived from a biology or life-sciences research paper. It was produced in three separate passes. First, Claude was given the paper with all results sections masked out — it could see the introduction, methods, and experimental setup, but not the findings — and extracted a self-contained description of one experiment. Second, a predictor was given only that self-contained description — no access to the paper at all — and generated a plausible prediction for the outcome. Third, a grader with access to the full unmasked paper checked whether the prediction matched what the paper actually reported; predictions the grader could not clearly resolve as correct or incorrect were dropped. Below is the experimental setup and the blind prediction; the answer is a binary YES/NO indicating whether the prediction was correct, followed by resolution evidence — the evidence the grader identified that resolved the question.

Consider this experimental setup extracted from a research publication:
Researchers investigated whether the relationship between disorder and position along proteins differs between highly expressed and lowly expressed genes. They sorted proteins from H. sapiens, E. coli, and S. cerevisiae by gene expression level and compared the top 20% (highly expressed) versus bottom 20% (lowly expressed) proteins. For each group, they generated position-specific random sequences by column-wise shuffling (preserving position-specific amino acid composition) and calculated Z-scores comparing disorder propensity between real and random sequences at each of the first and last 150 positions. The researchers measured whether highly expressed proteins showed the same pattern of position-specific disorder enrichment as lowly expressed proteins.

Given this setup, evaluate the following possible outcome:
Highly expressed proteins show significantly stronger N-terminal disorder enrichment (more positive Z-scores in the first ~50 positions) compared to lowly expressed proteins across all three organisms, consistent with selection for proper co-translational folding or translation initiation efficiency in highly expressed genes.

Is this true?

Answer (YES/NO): NO